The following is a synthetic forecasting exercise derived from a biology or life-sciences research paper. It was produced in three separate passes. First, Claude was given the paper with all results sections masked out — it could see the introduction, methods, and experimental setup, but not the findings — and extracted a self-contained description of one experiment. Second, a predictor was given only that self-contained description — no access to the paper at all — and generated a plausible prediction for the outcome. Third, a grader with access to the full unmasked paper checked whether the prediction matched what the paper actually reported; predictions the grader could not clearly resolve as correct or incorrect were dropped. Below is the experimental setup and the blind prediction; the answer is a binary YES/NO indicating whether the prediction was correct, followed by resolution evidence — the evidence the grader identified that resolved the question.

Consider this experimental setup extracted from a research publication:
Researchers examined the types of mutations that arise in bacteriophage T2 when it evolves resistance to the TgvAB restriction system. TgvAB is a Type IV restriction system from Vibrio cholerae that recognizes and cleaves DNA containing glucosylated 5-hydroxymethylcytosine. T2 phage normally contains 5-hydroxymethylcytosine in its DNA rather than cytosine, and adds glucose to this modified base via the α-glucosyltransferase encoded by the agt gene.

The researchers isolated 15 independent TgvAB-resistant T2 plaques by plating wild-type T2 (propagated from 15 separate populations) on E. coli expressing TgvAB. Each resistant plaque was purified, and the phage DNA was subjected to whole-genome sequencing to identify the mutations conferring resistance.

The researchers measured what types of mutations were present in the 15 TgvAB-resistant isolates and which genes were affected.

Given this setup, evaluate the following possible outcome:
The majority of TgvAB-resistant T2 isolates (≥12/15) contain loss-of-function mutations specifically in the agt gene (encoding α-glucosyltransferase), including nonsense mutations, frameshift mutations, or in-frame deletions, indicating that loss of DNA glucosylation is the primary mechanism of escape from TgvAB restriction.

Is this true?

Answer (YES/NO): YES